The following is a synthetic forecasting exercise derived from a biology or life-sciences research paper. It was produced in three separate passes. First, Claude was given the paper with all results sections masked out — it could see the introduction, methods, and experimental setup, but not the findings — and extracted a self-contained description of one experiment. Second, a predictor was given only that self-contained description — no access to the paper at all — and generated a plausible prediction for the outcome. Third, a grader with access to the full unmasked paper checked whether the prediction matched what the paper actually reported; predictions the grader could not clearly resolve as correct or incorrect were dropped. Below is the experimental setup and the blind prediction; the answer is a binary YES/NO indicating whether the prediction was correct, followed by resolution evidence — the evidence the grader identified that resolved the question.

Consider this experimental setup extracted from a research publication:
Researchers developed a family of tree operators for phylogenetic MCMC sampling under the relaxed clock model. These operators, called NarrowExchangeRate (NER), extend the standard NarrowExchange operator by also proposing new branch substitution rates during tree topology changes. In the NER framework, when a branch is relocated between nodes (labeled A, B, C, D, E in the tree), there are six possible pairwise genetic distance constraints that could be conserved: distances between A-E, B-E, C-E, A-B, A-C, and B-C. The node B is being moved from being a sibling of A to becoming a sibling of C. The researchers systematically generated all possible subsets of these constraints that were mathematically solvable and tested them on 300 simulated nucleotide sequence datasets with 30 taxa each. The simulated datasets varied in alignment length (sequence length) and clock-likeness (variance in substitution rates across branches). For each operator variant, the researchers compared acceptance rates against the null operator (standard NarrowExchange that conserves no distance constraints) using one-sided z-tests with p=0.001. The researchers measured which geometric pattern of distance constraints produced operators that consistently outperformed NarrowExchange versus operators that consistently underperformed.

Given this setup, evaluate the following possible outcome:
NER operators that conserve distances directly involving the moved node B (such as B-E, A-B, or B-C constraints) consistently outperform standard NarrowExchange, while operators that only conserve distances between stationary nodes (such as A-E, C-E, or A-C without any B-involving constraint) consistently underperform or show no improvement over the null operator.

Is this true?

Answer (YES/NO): NO